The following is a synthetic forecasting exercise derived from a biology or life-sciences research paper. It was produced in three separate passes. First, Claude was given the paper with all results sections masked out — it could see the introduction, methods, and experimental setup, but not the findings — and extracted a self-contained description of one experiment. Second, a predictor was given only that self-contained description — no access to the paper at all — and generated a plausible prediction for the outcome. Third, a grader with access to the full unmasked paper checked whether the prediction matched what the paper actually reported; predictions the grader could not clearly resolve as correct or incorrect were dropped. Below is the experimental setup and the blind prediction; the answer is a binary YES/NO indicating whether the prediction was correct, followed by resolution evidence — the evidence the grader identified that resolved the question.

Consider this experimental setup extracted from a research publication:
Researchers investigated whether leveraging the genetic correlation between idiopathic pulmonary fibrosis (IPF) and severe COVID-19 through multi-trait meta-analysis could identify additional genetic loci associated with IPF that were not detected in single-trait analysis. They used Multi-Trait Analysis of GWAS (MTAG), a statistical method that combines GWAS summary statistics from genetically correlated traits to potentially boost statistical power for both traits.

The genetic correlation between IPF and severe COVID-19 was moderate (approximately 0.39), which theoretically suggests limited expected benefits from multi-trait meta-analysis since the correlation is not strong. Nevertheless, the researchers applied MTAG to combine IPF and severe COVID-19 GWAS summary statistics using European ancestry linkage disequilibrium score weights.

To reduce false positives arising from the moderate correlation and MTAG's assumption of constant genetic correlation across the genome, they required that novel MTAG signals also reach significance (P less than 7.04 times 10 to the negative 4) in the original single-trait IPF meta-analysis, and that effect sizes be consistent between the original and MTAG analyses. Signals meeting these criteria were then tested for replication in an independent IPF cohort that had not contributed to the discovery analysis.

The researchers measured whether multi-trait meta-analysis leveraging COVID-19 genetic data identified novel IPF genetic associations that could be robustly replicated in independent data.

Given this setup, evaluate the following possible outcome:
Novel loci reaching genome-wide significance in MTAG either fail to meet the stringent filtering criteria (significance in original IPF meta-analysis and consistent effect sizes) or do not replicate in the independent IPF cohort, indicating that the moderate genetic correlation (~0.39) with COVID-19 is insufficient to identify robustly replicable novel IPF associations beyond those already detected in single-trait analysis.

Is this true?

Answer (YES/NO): NO